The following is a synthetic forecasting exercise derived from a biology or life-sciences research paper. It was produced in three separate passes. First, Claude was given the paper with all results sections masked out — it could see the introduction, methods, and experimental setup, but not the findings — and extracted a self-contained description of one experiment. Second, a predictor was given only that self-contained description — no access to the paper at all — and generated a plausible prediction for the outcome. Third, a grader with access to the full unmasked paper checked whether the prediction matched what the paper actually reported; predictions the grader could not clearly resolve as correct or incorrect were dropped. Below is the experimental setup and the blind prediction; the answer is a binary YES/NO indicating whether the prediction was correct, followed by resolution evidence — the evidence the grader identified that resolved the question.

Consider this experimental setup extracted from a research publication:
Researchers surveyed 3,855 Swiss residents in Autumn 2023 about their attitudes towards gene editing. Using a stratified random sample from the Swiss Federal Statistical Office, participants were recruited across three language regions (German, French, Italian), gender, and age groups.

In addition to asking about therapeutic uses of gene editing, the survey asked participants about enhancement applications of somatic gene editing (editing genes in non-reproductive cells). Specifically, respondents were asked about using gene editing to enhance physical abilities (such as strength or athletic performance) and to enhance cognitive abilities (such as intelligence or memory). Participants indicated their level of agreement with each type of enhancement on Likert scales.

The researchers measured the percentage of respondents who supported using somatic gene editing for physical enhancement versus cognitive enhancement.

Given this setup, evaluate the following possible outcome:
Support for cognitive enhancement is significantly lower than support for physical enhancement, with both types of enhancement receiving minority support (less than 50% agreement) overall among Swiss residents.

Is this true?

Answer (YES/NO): NO